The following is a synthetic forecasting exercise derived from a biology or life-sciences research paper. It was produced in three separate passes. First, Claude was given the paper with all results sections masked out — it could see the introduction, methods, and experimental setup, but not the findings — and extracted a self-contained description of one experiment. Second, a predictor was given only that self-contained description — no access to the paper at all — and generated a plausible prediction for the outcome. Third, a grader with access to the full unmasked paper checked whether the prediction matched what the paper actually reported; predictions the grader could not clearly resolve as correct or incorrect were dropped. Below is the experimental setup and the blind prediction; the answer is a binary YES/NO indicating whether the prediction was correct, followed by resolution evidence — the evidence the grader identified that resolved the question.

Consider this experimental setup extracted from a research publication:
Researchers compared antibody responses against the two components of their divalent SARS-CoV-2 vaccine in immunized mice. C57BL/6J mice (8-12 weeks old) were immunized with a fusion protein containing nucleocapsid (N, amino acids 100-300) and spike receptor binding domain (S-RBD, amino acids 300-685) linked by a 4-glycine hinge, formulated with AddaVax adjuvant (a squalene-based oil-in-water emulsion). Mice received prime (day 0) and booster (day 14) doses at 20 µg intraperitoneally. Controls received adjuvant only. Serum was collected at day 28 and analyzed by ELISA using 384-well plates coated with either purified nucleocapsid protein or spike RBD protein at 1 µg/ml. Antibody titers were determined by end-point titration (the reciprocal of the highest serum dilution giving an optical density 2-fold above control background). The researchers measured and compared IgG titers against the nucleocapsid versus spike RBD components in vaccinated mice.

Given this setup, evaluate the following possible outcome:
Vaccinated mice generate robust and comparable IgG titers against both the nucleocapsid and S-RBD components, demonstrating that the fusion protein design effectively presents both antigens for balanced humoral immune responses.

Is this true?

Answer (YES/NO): YES